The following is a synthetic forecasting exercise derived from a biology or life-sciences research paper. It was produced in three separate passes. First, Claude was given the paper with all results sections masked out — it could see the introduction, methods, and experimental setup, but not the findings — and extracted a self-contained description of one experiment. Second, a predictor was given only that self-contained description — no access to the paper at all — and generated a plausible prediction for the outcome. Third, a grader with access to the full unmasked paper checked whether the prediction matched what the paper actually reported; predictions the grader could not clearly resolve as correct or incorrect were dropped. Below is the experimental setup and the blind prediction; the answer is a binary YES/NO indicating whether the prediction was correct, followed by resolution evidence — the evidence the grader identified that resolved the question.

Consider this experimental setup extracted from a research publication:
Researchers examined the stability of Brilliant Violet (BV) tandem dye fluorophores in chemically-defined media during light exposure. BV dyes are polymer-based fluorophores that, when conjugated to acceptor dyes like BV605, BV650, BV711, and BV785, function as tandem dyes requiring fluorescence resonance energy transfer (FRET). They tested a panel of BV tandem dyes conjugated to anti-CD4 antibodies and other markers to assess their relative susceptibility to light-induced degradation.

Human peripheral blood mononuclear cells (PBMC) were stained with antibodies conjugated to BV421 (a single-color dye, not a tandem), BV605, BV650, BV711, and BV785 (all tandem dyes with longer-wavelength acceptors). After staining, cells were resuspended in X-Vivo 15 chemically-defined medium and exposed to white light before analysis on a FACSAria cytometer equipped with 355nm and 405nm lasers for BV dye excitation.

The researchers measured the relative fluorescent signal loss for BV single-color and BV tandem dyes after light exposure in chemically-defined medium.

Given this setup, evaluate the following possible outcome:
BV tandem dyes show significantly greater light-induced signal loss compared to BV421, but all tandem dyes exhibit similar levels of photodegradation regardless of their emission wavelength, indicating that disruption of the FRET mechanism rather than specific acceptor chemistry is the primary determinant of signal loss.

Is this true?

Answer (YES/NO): NO